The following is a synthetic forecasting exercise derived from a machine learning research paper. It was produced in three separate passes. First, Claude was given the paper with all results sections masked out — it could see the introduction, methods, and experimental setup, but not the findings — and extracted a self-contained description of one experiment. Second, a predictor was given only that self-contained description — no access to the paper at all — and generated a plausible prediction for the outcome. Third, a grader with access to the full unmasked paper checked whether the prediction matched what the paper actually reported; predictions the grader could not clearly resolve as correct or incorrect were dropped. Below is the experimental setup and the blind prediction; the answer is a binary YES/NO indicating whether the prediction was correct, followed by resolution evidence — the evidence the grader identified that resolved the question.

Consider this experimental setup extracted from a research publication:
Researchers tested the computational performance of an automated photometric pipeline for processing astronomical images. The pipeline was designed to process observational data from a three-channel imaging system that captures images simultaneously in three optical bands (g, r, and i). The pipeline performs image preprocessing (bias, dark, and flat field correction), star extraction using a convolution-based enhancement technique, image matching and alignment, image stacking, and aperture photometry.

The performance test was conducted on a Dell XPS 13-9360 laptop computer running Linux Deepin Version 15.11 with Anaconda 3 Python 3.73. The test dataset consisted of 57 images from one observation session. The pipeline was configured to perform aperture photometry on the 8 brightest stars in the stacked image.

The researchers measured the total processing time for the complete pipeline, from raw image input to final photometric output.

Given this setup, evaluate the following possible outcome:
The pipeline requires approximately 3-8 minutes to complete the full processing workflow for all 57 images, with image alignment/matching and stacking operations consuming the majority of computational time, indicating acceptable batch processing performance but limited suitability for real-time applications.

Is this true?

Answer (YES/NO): NO